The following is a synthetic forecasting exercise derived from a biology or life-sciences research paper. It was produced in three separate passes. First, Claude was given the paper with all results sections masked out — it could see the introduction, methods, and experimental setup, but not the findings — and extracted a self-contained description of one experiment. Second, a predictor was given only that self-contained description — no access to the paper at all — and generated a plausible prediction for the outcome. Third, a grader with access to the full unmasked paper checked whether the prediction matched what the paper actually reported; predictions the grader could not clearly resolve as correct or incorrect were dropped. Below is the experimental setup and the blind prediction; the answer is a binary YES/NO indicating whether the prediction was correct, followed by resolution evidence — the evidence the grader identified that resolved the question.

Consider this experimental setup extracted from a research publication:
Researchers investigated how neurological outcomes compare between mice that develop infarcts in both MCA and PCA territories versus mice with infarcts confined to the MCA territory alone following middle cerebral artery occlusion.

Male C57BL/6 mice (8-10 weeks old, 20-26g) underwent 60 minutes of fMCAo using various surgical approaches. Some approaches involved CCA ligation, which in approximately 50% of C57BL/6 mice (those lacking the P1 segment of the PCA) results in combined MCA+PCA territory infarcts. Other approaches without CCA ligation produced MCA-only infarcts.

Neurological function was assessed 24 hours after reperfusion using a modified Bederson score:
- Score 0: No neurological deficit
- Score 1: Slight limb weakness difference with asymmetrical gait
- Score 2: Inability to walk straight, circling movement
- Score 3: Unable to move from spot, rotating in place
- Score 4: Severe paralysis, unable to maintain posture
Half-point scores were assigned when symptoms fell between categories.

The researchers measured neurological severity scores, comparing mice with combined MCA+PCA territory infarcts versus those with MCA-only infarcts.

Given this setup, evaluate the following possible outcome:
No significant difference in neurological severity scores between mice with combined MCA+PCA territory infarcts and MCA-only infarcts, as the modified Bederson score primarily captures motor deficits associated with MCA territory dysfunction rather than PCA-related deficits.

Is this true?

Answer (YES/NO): NO